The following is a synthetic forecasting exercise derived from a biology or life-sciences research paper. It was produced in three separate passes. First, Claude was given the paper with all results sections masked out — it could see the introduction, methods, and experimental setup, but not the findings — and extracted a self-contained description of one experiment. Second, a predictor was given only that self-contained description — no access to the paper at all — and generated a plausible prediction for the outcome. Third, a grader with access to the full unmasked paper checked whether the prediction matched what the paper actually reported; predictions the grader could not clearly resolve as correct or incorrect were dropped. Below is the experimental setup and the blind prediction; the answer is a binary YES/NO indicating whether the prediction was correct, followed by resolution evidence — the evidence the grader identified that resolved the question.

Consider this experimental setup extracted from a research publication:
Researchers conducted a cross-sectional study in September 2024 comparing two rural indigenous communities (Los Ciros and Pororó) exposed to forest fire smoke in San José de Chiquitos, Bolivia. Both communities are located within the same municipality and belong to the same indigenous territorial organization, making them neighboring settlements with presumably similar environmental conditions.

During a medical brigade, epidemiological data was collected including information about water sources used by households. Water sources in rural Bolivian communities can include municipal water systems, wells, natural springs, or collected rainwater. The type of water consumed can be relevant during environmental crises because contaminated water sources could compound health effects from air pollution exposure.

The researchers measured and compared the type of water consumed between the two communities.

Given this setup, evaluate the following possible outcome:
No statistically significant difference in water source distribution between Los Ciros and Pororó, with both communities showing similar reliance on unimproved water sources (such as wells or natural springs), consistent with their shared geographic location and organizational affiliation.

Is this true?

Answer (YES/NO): NO